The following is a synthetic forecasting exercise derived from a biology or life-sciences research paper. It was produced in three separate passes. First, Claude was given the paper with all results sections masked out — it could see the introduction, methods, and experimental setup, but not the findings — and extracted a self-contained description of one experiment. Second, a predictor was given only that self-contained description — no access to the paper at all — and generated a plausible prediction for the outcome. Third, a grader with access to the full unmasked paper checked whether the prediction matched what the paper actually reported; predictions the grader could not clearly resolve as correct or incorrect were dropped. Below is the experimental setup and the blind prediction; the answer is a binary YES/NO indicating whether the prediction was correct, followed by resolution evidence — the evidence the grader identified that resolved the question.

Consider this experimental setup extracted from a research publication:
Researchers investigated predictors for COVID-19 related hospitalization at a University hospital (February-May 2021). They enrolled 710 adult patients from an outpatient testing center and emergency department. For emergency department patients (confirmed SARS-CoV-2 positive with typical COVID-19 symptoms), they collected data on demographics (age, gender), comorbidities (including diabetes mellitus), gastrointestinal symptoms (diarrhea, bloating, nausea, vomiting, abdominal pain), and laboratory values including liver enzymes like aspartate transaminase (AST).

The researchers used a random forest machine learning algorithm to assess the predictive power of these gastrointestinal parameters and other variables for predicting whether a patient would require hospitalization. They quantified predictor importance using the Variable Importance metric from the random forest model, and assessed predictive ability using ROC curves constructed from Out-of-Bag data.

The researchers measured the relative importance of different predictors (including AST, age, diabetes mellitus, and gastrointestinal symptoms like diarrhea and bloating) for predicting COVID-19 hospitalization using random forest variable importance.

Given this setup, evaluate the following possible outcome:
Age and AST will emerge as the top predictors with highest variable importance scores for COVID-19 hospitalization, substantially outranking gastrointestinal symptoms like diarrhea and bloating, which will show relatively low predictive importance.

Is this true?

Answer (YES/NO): YES